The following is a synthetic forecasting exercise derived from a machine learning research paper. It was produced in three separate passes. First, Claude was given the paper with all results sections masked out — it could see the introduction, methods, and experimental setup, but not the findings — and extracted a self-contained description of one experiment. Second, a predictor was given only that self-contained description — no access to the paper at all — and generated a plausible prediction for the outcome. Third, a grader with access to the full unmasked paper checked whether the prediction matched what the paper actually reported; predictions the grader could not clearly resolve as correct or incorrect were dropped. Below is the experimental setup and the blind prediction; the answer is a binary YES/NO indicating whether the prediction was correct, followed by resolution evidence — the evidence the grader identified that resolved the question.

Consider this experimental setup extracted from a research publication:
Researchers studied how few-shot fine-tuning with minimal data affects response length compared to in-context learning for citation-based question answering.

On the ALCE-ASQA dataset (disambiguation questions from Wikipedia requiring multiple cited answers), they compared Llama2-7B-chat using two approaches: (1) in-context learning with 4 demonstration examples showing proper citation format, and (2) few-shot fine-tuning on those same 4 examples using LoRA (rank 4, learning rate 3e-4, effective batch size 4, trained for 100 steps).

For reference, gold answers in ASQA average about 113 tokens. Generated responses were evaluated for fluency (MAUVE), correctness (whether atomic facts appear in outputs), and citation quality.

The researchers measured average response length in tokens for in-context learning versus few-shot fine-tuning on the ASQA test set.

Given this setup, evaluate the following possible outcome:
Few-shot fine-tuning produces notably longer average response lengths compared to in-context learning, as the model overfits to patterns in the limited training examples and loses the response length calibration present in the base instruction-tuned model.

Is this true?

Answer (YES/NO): NO